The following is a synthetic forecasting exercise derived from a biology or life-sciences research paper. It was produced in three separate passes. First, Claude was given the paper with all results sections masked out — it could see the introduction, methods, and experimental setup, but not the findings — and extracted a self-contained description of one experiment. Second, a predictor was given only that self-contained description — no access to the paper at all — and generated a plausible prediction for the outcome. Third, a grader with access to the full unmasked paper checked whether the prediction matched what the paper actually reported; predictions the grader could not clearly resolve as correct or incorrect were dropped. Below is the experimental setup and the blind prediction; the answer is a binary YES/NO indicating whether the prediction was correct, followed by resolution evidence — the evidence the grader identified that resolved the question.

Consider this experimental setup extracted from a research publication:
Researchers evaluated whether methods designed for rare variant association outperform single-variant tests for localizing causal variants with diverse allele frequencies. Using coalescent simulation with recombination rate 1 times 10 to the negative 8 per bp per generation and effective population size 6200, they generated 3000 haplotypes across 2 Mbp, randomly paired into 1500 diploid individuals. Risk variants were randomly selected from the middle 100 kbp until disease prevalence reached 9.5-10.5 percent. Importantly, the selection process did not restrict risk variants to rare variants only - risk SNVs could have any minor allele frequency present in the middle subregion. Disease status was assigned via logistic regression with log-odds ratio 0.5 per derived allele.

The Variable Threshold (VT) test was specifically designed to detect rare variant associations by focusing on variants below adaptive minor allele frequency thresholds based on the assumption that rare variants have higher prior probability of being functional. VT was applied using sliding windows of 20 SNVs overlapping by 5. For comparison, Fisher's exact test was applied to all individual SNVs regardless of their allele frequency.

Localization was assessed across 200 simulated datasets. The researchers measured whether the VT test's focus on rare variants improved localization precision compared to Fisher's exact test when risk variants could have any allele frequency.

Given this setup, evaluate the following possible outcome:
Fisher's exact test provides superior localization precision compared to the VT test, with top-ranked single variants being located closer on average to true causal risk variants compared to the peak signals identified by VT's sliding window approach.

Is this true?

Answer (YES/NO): YES